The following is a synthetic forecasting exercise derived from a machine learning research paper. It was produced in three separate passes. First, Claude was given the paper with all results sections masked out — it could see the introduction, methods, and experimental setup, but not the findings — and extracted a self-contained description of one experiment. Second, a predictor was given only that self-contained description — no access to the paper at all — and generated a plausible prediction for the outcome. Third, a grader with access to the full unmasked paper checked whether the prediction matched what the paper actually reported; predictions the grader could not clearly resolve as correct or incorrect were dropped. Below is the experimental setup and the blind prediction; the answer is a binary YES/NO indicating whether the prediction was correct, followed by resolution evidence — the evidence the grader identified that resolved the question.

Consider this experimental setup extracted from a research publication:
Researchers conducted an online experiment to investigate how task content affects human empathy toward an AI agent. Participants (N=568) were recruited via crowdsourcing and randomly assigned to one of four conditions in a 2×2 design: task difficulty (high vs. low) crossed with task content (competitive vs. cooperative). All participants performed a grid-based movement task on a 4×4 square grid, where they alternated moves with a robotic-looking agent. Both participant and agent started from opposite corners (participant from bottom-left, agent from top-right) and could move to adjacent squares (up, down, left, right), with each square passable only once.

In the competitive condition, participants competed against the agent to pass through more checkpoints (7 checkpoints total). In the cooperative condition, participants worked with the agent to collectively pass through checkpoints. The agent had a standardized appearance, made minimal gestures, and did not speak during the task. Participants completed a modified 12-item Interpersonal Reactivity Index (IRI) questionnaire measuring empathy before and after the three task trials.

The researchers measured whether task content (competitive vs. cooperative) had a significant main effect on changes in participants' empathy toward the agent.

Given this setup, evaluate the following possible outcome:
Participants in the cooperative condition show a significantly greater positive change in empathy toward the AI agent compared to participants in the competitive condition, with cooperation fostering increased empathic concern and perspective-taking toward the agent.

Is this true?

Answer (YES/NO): NO